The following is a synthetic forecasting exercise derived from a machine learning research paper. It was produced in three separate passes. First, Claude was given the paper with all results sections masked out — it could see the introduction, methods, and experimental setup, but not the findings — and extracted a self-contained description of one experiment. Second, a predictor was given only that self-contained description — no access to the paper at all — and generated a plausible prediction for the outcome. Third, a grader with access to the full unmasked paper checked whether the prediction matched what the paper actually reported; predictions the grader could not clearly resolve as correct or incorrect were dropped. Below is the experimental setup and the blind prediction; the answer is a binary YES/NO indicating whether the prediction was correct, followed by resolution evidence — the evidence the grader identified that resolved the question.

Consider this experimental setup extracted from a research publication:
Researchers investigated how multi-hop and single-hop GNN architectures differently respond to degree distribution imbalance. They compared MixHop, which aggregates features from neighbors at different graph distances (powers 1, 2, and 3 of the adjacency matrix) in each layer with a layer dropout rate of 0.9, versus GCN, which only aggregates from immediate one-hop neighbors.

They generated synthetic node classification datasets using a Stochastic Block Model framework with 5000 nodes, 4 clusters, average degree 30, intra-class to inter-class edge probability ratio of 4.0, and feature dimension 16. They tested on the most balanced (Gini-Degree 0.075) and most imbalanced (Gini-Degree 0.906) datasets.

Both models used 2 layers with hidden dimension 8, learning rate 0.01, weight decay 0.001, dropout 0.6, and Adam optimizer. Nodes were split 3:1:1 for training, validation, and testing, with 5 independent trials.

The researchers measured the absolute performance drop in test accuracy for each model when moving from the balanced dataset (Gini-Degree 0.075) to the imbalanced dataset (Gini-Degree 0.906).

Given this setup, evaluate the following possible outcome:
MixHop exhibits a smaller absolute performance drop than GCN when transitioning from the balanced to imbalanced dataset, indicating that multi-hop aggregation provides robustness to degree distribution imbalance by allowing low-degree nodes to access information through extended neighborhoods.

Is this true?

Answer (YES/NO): YES